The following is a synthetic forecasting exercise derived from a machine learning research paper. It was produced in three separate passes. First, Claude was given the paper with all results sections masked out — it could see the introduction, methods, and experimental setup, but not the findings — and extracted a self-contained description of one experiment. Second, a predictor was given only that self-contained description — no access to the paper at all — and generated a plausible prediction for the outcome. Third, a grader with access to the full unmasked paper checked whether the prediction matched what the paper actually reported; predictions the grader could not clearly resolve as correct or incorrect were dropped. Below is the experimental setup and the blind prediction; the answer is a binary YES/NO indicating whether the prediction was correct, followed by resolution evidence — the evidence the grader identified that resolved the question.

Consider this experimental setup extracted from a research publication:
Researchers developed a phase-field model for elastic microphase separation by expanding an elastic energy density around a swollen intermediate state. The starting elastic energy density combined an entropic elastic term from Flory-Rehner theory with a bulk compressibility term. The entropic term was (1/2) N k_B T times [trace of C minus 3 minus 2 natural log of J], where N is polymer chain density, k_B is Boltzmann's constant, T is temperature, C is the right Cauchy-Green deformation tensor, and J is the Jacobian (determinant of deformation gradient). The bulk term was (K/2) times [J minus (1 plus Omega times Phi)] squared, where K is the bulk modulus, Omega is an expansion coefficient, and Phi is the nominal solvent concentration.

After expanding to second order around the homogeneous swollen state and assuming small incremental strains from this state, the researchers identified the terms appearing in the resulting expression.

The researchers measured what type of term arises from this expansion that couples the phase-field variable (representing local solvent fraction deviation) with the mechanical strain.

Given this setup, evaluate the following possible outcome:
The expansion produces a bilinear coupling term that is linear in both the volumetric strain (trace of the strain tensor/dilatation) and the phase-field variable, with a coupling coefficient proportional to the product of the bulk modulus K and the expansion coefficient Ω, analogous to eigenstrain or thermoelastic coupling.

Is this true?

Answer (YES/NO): YES